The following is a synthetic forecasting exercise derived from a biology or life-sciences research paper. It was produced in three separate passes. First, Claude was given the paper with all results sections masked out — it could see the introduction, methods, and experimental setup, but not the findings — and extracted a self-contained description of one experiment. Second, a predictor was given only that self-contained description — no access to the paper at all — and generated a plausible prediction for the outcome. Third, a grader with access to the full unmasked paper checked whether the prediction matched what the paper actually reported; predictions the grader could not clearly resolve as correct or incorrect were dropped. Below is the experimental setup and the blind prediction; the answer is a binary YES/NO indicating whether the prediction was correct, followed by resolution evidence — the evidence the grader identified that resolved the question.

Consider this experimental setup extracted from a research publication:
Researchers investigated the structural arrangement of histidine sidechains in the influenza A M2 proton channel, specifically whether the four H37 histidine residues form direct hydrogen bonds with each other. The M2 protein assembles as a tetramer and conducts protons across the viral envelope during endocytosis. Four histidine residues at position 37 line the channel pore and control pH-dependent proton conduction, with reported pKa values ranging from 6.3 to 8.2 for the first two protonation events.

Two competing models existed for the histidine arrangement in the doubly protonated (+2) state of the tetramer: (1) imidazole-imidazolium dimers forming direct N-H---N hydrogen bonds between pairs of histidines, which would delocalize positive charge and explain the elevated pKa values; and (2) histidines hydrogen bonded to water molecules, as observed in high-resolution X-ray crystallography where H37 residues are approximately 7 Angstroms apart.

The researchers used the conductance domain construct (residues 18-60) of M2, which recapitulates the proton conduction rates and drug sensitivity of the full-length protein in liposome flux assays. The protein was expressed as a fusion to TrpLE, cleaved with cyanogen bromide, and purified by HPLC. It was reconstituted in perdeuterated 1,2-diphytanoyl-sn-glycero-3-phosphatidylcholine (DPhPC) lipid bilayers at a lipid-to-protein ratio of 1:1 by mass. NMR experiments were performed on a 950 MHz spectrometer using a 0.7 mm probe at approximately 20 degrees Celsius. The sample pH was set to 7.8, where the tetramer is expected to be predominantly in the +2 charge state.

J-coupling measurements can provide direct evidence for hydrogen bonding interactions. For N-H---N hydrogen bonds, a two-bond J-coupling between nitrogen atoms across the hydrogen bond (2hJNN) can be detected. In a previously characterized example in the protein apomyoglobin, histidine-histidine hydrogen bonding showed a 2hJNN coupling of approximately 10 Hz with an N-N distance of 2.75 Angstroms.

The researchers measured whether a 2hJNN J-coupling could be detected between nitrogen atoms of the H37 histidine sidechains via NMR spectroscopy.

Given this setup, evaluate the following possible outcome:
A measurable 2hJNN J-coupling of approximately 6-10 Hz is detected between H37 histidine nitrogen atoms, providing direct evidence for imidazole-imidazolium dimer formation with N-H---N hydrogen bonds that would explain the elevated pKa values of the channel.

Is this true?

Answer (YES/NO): YES